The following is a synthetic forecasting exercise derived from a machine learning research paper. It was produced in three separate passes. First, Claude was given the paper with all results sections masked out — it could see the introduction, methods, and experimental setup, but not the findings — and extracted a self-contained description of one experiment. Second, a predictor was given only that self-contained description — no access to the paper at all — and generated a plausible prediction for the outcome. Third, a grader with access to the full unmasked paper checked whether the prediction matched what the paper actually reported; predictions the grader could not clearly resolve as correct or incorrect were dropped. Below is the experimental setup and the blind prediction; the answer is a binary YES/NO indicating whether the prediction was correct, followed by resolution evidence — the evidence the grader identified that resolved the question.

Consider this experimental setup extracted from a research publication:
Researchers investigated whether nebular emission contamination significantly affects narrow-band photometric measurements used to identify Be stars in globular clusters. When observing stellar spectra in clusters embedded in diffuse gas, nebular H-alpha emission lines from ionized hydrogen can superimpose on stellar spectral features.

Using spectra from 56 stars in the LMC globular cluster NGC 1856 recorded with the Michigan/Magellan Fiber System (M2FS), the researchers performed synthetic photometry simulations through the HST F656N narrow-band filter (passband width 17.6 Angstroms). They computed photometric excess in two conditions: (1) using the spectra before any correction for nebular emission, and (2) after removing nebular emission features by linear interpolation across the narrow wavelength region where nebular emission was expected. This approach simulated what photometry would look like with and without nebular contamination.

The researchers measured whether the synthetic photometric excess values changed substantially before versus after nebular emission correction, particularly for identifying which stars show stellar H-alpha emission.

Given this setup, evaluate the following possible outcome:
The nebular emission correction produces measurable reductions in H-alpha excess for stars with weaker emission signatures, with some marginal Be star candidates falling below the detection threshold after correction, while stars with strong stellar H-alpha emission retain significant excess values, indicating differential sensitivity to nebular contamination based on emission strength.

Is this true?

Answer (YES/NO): NO